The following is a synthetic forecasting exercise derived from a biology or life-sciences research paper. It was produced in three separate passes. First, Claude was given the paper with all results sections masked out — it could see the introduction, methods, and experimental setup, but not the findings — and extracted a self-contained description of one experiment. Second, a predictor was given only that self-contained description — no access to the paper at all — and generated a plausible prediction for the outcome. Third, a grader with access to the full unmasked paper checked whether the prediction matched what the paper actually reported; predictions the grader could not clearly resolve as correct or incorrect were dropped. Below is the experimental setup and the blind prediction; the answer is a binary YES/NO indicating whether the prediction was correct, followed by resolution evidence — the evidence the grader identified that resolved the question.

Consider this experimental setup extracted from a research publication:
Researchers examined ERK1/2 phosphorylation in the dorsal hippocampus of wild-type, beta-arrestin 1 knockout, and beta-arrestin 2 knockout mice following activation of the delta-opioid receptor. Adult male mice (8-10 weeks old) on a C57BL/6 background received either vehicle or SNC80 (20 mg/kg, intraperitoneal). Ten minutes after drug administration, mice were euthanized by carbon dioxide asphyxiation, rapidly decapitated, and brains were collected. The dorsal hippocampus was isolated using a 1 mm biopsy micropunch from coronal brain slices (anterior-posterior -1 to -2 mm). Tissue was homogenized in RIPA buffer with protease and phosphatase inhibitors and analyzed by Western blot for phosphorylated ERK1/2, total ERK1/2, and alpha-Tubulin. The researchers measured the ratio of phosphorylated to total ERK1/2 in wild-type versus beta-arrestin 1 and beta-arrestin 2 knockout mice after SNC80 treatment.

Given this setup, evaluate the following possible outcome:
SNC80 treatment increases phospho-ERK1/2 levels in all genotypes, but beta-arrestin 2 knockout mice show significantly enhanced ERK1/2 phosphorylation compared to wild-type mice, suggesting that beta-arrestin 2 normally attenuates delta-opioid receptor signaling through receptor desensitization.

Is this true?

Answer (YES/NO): NO